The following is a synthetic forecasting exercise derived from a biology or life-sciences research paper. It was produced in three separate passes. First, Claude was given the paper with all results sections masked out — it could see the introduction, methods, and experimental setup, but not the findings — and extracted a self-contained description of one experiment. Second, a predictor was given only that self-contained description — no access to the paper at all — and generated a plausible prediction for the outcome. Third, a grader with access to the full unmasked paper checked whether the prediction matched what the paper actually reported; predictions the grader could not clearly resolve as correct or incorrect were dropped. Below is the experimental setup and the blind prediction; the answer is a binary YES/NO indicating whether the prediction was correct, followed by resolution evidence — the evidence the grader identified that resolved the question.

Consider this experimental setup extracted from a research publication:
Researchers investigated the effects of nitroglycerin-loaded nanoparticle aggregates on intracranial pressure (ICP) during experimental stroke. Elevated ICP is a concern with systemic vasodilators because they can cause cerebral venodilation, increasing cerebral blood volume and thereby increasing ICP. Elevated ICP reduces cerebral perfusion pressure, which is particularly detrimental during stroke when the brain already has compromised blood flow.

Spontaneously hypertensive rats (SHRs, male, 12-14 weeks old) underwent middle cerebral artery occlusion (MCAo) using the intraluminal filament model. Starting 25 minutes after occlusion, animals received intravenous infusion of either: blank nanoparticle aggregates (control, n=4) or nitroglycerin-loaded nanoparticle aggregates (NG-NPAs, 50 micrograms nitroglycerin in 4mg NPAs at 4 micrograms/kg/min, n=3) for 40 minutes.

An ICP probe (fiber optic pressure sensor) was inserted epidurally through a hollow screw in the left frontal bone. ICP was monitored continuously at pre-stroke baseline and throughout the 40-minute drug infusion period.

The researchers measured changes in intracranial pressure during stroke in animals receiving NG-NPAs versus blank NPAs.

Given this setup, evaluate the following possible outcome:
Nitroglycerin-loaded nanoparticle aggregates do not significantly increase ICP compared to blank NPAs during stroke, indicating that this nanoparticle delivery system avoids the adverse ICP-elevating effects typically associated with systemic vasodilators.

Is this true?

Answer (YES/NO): YES